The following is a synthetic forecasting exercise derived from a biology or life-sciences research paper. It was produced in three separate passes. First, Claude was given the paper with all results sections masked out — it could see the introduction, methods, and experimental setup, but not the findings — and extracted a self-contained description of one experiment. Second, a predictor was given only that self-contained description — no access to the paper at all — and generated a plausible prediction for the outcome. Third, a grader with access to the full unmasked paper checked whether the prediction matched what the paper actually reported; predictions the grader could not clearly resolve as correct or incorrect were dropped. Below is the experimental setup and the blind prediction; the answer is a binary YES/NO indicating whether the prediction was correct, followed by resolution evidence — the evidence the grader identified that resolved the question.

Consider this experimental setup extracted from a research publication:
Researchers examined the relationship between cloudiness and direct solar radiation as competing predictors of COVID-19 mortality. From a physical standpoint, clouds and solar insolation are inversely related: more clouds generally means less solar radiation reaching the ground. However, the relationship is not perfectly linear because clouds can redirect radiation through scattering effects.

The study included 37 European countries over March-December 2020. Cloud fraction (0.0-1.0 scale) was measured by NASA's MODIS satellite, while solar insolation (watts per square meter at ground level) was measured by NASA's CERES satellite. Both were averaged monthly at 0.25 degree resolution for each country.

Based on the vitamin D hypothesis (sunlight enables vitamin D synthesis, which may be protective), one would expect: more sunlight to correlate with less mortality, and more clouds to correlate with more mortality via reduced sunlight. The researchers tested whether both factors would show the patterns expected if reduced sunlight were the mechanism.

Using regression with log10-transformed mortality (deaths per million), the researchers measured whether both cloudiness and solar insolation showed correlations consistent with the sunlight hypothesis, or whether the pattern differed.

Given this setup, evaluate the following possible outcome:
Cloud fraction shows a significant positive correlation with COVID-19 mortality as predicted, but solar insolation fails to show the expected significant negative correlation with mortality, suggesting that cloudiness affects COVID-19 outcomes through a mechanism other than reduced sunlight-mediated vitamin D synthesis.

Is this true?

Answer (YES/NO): YES